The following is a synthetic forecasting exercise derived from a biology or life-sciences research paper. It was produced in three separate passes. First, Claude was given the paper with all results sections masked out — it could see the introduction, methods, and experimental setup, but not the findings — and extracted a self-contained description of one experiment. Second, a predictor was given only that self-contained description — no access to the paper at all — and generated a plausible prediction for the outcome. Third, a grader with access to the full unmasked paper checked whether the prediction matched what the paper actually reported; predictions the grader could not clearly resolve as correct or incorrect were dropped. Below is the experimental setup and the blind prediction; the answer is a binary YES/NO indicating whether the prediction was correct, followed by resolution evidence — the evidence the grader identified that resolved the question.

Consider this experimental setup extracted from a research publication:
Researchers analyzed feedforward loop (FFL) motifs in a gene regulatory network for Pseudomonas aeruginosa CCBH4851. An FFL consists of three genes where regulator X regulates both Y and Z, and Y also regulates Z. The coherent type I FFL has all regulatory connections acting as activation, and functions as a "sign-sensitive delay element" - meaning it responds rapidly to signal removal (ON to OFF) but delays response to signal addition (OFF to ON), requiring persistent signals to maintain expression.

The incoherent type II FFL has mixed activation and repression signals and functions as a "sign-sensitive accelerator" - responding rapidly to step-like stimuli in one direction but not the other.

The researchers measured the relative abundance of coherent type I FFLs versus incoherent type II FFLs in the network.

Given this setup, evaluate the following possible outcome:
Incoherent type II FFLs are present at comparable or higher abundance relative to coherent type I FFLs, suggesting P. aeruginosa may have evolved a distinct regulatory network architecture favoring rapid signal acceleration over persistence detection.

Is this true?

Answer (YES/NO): NO